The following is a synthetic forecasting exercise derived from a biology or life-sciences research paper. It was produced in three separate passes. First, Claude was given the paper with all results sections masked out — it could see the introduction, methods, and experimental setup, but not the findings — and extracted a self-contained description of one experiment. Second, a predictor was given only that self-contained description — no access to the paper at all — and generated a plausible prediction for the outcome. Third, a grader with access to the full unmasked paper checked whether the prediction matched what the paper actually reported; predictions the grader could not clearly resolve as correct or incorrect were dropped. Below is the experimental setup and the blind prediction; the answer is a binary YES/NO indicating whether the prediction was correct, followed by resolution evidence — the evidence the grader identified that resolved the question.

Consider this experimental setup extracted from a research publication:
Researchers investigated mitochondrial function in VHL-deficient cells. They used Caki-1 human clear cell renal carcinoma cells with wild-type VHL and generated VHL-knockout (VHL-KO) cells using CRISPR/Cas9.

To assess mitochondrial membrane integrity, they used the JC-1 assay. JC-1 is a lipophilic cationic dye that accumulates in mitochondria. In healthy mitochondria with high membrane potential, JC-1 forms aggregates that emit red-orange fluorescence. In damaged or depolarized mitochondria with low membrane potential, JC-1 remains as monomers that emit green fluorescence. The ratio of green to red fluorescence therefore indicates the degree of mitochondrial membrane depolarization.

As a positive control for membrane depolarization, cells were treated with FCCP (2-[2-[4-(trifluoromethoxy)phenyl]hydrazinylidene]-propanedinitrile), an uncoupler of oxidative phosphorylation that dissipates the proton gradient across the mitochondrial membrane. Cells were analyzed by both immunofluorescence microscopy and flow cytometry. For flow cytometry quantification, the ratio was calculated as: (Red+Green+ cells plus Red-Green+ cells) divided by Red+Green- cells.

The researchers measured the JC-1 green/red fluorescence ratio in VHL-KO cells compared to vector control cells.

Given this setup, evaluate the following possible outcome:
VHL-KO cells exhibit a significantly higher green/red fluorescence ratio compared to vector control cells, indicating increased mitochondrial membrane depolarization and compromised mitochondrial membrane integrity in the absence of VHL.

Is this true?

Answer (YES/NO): YES